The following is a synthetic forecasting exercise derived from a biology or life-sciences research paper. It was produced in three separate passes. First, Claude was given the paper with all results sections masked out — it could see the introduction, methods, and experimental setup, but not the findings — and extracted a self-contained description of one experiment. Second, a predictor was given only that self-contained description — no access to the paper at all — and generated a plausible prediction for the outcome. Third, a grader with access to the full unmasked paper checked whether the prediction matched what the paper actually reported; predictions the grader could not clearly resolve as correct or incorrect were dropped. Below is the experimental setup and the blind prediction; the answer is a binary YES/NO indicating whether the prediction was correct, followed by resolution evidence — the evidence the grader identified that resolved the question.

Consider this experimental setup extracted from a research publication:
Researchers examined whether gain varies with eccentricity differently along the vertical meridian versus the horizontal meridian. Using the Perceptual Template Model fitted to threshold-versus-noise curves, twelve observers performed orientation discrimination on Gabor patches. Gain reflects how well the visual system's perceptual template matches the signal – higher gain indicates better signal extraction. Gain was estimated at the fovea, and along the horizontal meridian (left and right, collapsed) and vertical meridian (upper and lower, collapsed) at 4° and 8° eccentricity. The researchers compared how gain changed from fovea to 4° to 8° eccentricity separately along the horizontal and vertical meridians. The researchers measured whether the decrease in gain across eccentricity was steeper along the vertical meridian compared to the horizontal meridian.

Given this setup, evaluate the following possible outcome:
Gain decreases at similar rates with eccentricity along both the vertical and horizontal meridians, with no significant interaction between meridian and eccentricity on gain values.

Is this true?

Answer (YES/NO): NO